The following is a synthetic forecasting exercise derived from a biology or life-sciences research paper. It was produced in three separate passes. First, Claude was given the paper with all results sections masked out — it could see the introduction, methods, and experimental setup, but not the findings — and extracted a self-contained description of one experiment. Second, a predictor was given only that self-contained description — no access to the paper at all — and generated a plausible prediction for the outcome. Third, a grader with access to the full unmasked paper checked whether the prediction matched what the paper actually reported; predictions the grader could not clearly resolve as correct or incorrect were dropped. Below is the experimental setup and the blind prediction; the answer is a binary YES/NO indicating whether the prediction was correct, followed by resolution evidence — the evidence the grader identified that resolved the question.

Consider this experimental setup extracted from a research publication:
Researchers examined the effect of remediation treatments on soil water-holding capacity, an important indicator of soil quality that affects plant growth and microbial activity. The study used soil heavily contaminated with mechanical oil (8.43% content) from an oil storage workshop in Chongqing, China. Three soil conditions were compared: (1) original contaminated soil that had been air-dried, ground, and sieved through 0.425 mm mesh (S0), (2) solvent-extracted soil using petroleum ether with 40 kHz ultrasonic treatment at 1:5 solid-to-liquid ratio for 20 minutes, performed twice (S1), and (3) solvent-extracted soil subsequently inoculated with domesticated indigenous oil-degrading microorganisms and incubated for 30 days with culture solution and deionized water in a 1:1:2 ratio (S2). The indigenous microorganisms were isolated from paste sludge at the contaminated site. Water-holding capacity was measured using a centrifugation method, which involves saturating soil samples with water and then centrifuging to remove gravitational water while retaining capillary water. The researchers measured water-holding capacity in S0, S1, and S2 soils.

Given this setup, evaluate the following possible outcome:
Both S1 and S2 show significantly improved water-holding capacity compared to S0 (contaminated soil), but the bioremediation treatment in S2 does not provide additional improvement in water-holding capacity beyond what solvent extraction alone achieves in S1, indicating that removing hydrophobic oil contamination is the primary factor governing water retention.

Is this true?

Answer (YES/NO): NO